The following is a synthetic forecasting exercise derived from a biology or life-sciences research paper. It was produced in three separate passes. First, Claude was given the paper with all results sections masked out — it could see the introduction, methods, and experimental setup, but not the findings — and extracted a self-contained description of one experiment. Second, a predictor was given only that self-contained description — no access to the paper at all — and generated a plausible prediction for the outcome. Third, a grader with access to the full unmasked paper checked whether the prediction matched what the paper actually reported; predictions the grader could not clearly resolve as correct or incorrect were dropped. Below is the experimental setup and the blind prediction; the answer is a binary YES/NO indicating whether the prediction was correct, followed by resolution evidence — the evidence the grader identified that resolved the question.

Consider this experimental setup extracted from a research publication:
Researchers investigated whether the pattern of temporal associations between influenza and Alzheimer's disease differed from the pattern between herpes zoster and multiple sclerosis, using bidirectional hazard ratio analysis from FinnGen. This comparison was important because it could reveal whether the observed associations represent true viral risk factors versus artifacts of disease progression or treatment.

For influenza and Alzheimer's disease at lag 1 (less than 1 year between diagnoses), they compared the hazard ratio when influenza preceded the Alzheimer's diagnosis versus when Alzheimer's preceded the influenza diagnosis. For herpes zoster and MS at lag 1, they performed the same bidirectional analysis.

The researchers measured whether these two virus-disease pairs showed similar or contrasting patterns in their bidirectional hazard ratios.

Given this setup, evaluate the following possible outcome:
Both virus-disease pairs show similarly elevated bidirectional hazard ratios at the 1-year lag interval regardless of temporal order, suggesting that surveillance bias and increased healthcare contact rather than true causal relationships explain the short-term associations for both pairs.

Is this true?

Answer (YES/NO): NO